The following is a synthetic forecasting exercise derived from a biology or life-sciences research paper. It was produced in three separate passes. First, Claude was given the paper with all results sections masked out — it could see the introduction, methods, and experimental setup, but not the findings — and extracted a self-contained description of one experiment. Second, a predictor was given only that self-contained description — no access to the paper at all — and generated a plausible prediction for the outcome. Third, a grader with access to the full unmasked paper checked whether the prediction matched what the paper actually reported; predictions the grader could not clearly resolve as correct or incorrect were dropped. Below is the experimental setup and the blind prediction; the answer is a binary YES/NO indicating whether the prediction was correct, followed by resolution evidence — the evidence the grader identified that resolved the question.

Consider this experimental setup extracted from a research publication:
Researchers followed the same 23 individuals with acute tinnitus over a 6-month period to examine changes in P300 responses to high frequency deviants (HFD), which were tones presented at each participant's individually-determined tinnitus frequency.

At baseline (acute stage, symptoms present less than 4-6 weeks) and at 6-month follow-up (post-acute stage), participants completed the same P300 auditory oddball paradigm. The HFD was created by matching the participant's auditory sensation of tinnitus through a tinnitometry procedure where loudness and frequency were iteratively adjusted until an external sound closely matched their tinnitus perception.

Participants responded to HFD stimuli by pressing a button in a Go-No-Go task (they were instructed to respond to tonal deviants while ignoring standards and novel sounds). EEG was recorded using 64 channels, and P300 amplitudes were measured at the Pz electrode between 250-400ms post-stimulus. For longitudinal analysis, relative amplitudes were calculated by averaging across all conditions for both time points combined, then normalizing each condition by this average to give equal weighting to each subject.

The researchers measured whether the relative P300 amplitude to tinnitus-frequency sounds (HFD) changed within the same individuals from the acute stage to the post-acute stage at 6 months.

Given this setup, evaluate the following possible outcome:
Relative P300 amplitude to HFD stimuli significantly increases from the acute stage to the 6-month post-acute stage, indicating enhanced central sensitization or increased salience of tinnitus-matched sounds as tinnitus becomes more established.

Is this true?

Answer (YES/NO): NO